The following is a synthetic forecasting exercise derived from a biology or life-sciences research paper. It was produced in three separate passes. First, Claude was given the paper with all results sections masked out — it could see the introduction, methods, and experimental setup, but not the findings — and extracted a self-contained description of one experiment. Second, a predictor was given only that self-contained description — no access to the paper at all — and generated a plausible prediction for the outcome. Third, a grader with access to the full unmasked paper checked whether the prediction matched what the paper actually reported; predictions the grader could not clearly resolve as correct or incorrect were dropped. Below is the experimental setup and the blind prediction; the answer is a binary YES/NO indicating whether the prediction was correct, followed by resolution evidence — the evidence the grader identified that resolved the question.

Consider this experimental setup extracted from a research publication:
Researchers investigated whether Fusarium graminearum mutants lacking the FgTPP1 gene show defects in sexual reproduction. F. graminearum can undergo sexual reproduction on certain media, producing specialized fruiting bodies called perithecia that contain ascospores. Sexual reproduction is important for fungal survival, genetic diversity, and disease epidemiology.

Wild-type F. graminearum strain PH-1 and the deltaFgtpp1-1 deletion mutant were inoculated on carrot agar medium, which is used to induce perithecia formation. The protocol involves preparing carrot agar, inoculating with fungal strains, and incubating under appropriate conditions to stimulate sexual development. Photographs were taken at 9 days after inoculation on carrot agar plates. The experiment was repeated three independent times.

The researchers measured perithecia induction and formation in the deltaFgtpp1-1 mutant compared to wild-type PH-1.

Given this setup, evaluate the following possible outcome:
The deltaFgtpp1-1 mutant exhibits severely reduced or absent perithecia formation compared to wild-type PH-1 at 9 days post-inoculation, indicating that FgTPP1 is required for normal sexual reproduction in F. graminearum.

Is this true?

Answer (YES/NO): NO